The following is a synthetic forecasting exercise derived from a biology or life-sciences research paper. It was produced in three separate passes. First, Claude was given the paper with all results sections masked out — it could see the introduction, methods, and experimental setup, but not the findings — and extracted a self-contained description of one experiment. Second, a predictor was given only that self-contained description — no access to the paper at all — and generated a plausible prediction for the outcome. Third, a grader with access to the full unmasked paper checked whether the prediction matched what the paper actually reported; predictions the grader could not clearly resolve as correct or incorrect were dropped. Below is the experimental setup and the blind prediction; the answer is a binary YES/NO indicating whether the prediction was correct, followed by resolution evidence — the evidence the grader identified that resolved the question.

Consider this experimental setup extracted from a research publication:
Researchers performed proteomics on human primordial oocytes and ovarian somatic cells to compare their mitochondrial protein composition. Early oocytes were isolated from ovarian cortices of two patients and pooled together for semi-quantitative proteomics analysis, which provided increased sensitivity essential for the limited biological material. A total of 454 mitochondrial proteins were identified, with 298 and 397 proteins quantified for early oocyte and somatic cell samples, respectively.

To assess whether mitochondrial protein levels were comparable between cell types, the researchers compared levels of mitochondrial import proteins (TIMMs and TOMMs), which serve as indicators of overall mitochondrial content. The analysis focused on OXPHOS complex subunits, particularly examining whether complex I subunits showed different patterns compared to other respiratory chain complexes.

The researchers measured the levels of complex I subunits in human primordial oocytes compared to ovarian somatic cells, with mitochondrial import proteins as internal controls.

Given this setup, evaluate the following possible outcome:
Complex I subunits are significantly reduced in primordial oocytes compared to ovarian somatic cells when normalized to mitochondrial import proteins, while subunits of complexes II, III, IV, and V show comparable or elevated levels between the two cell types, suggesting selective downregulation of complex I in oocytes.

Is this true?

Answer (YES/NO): YES